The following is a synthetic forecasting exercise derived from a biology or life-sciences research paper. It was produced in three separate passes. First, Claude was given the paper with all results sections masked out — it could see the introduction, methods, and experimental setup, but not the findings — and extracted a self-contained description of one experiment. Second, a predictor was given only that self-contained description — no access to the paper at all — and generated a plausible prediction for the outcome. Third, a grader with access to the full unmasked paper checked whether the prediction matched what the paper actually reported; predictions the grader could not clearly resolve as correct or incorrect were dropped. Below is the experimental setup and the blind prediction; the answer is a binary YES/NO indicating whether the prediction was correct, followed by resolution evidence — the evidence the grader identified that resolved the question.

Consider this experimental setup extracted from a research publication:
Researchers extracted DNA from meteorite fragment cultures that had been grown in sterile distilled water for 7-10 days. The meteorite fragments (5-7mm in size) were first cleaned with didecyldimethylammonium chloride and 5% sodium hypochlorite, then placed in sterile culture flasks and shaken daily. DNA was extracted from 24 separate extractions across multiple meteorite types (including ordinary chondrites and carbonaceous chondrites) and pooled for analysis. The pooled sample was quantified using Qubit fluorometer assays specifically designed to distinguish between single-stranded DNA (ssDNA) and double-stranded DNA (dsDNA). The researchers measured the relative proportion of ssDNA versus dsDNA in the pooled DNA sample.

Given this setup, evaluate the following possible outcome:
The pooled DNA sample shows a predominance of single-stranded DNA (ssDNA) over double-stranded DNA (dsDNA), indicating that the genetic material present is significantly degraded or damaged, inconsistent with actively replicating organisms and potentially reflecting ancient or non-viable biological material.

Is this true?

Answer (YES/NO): NO